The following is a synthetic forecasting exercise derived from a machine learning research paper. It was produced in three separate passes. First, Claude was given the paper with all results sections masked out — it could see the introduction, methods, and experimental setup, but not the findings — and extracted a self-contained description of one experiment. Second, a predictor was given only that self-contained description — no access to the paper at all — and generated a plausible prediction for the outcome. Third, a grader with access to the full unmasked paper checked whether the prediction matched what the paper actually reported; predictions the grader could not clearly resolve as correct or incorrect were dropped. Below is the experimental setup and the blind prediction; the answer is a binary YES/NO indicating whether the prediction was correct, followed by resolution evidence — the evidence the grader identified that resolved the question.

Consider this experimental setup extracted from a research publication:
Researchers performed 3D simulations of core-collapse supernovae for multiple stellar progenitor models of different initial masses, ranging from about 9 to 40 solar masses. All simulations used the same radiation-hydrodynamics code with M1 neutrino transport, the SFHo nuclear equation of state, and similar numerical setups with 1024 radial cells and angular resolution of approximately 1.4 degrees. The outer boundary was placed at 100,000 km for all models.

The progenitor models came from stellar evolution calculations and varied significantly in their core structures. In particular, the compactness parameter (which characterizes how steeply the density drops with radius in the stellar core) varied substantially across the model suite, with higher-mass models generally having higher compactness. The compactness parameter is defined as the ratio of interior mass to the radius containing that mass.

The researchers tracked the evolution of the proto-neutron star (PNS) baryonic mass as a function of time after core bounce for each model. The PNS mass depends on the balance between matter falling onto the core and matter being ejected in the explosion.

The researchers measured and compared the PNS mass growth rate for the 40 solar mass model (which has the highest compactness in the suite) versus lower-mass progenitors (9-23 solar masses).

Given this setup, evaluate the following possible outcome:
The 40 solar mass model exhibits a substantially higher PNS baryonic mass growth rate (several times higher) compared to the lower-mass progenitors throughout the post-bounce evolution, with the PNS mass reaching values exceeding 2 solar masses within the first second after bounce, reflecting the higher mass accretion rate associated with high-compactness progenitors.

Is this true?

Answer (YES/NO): YES